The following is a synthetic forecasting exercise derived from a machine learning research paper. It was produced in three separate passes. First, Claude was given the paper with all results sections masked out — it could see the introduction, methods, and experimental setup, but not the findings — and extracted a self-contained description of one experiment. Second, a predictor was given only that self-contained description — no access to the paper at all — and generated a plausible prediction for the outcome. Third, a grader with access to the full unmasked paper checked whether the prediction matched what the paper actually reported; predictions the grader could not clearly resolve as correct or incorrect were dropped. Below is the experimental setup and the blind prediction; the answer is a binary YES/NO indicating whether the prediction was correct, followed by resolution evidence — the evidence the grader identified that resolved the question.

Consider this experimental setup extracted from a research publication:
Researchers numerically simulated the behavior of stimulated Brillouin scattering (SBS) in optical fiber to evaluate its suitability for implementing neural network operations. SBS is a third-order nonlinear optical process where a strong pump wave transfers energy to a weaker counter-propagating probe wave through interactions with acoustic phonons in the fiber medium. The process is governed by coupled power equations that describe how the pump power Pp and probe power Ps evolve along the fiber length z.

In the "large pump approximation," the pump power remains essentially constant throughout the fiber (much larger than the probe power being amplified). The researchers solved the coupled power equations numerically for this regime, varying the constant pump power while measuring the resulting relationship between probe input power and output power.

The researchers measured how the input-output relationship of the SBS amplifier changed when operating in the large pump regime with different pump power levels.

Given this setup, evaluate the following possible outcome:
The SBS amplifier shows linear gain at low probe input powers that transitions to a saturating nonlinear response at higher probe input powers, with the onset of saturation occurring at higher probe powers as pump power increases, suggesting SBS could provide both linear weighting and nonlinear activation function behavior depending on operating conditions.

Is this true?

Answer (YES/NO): NO